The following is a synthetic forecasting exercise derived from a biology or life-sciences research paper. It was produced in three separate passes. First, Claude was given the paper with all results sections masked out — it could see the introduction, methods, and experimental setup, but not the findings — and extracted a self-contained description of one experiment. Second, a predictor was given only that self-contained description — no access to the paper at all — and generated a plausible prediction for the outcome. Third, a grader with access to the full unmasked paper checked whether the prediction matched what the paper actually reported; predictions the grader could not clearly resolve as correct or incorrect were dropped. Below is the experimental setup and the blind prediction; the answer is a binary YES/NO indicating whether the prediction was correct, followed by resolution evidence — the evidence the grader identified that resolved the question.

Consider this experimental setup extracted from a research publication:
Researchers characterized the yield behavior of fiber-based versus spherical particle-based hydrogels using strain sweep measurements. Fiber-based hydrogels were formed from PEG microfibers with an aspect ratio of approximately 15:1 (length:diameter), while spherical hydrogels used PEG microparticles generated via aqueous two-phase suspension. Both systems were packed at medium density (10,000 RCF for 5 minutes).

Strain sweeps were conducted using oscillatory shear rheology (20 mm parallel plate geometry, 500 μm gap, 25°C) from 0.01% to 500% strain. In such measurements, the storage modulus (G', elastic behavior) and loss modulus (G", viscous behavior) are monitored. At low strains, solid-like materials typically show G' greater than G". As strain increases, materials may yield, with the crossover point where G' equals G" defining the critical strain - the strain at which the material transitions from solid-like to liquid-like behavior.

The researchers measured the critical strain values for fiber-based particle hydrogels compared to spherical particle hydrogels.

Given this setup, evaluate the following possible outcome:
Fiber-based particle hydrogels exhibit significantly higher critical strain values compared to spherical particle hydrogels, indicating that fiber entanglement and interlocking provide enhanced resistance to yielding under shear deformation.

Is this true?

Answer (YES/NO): YES